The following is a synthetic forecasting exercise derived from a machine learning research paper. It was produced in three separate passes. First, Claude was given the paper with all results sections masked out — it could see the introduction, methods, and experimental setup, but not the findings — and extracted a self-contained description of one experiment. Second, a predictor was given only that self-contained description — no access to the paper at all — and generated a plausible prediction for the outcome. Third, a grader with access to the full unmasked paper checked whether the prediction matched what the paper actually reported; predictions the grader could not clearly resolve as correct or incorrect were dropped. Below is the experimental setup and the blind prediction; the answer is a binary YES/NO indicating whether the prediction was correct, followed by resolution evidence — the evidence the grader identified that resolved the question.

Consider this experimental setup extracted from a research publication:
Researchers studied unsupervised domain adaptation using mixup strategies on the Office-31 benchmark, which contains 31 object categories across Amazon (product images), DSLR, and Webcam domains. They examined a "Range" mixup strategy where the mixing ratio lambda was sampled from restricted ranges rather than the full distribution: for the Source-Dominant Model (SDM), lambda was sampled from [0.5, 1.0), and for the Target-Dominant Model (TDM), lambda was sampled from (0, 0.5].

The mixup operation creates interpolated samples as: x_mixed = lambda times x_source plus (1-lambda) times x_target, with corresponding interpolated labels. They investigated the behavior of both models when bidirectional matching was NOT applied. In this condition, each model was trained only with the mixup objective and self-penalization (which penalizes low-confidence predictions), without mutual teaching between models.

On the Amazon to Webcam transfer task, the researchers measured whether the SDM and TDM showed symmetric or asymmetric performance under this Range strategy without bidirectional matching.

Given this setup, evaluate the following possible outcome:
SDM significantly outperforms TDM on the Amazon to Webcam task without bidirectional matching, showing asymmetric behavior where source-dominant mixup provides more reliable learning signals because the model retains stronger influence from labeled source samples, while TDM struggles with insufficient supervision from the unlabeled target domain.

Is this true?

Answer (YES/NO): YES